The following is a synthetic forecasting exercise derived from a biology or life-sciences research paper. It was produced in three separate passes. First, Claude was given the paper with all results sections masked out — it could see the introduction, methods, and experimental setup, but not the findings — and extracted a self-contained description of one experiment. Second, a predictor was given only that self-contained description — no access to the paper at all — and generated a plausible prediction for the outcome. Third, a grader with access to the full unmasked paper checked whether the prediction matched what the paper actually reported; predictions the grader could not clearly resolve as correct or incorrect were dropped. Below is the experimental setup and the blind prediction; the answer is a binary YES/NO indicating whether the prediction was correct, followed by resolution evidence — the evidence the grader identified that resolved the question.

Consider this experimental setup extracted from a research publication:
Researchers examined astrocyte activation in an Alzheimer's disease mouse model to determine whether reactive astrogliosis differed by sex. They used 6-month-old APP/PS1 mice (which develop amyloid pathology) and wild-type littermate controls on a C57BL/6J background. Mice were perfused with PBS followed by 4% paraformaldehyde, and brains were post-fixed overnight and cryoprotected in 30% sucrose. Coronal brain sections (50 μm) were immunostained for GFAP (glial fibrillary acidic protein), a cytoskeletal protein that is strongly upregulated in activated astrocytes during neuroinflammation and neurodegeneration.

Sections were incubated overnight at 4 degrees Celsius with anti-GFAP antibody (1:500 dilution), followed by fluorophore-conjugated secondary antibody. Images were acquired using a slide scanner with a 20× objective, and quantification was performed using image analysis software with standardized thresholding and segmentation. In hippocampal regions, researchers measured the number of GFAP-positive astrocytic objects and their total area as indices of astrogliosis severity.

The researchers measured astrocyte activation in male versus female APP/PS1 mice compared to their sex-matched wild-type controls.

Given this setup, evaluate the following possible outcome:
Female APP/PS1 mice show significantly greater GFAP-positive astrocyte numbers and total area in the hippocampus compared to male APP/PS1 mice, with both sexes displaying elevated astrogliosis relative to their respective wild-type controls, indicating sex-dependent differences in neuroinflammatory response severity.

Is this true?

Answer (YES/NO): NO